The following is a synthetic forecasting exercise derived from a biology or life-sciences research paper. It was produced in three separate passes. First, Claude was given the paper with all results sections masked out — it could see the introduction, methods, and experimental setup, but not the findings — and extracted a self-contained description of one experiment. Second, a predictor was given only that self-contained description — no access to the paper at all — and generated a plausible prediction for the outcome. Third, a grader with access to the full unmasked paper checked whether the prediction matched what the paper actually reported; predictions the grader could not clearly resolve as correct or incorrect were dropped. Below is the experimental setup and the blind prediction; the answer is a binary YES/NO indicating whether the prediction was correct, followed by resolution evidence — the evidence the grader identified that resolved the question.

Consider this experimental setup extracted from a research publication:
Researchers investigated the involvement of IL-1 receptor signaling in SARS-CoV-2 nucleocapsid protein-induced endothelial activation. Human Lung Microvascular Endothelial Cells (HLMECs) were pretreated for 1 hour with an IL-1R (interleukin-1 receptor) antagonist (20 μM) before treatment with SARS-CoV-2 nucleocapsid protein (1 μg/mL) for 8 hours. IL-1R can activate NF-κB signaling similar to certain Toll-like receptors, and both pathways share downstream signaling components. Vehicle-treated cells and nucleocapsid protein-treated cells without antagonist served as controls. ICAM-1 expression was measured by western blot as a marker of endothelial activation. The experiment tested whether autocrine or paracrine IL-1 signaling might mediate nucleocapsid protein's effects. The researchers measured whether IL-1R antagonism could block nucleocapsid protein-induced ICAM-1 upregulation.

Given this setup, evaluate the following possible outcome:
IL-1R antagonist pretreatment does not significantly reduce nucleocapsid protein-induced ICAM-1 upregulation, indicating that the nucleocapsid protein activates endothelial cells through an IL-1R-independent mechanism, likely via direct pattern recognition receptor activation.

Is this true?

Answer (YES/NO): YES